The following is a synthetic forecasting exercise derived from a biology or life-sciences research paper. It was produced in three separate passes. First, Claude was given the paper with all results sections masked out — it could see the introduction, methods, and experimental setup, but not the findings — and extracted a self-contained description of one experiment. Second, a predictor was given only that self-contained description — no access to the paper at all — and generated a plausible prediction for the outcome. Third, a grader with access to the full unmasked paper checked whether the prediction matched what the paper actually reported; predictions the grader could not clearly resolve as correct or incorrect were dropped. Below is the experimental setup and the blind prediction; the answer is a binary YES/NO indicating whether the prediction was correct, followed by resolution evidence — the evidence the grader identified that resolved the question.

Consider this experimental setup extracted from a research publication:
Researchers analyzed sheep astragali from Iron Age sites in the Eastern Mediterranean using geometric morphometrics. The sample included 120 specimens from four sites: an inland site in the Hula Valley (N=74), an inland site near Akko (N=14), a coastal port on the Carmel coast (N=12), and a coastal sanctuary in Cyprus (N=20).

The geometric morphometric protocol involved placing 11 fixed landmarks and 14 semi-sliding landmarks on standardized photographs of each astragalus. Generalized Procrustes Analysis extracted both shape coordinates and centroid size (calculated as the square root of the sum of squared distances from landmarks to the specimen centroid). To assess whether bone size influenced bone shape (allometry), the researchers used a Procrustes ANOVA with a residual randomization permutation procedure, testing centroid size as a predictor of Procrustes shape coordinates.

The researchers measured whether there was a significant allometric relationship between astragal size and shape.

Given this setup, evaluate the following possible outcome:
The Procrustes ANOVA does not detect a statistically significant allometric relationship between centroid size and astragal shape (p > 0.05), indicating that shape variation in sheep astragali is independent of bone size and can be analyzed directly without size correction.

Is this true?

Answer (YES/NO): NO